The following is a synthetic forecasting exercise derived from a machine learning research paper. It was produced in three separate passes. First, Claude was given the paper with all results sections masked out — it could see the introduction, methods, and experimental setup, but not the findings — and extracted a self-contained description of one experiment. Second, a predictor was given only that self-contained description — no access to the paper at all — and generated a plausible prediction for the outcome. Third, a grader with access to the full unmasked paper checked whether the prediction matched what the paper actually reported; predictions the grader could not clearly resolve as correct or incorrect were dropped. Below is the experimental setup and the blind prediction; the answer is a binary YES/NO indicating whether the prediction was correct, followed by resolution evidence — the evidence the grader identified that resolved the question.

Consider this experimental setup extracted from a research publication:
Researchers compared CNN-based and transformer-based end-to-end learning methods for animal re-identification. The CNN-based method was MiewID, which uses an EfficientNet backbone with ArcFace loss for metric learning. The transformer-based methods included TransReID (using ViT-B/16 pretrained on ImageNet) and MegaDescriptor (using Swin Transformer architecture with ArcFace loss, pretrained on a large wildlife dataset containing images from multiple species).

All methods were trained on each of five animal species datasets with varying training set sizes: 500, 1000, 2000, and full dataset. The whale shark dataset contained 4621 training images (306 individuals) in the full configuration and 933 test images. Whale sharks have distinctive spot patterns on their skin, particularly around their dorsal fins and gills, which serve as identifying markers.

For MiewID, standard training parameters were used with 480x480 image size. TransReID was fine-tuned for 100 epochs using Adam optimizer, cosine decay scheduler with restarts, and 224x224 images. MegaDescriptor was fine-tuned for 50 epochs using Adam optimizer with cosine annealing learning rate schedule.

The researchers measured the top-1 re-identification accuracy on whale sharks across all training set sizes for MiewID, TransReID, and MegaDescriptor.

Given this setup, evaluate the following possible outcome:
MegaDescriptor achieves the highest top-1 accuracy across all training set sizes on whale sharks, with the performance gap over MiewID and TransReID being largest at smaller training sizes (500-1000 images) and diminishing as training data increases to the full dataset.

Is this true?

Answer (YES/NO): NO